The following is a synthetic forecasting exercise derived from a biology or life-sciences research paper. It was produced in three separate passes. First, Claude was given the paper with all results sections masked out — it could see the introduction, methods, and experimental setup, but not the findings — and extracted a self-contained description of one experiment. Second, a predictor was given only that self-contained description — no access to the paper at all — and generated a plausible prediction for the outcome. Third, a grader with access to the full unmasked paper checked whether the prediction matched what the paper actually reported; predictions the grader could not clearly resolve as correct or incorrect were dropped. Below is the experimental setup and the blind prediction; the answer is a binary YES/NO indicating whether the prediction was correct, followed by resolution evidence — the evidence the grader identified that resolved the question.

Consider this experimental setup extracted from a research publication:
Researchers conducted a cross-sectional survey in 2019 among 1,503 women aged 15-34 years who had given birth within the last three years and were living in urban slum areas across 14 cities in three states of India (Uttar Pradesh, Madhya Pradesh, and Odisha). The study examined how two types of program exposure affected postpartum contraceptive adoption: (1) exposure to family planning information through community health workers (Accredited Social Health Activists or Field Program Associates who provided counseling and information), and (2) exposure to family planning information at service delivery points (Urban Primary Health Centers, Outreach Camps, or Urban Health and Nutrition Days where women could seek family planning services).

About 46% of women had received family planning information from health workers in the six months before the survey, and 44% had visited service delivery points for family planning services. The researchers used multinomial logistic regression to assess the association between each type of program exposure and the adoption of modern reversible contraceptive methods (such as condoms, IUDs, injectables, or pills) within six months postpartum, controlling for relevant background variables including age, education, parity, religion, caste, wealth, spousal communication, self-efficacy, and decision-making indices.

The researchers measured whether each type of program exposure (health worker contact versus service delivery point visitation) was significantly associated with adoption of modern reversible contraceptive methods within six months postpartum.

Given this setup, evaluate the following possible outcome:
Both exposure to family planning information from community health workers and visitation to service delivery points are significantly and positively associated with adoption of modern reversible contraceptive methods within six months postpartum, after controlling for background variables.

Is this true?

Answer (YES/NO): NO